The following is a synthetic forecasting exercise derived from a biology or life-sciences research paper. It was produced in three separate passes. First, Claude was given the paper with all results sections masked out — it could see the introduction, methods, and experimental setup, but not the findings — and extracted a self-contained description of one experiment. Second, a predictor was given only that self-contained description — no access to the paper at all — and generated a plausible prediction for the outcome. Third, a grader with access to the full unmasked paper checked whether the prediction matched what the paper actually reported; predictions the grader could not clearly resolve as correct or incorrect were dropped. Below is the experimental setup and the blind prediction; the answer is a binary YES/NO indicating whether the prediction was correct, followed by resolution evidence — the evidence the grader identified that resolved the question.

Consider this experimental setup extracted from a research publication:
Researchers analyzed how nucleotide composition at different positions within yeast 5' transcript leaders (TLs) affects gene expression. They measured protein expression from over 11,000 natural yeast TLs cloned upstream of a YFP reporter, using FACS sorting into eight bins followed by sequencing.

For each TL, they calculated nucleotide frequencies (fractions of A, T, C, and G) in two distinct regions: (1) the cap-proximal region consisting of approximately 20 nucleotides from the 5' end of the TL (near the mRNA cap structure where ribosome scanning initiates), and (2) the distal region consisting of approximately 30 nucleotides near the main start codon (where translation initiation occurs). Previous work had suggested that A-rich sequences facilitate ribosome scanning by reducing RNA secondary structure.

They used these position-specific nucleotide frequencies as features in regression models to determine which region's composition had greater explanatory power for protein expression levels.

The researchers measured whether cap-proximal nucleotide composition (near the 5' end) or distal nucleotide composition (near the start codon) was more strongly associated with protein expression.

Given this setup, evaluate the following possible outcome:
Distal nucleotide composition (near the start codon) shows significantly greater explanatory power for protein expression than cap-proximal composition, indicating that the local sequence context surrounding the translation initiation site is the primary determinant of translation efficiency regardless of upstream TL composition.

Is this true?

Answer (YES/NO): NO